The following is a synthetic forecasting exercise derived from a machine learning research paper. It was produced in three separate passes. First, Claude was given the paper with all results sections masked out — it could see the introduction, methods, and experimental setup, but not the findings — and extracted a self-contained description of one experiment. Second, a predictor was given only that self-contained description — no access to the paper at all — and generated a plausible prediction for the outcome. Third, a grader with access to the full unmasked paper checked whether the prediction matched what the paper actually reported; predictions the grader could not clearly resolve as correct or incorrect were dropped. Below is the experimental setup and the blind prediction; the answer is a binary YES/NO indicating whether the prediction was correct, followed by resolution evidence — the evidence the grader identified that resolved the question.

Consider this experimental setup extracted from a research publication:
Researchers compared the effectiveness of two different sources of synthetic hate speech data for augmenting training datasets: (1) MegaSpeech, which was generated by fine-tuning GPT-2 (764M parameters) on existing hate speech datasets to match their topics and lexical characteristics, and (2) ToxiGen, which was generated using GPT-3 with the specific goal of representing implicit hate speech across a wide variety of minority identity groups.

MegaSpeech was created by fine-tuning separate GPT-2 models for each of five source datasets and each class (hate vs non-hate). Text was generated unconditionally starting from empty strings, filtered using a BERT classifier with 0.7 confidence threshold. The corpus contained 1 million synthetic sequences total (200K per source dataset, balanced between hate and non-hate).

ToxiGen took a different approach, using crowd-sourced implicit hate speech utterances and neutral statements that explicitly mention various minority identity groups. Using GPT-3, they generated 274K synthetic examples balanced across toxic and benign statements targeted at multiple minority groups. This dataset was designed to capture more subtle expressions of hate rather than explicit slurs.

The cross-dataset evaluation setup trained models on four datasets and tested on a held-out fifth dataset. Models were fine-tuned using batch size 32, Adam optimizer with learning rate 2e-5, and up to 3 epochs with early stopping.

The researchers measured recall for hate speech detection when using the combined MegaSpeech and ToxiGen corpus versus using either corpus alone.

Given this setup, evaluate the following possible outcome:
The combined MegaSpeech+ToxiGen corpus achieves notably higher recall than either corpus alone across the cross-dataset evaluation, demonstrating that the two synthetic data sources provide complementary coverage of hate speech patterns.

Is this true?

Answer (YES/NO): YES